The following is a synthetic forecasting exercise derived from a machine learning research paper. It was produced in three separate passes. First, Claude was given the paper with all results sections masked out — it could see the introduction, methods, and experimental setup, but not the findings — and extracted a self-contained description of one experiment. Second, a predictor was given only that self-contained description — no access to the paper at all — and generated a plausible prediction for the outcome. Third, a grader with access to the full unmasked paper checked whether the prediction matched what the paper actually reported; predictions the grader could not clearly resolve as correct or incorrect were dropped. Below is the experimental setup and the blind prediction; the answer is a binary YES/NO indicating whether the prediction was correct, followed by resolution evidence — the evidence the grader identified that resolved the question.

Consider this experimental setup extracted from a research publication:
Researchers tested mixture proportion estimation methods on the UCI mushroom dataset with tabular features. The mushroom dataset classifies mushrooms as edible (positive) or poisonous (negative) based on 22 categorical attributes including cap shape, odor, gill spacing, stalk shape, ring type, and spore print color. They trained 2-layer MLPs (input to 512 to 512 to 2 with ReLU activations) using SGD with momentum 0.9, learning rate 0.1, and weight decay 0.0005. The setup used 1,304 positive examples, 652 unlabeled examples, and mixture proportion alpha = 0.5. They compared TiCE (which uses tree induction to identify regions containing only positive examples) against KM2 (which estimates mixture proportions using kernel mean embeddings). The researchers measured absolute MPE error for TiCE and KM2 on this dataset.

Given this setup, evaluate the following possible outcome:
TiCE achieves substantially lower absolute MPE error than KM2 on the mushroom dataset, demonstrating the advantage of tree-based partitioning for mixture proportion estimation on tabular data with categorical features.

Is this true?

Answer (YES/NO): NO